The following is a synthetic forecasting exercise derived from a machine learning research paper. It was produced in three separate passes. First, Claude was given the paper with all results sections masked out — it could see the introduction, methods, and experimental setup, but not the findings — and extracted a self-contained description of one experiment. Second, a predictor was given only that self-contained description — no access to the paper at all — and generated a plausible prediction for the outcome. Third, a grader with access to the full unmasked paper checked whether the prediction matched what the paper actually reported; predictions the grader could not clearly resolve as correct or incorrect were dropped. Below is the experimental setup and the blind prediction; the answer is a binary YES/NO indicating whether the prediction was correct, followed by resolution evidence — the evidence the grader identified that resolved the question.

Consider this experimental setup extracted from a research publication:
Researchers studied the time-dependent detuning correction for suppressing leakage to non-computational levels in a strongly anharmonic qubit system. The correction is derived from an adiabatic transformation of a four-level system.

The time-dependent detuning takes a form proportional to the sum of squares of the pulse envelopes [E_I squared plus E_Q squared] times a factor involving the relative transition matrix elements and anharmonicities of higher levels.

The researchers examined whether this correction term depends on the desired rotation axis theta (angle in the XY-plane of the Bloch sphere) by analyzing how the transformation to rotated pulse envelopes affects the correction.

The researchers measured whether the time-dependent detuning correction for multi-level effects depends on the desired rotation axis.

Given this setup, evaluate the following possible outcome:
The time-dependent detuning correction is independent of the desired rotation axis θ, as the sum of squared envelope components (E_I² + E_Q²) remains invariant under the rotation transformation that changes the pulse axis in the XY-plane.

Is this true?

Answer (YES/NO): YES